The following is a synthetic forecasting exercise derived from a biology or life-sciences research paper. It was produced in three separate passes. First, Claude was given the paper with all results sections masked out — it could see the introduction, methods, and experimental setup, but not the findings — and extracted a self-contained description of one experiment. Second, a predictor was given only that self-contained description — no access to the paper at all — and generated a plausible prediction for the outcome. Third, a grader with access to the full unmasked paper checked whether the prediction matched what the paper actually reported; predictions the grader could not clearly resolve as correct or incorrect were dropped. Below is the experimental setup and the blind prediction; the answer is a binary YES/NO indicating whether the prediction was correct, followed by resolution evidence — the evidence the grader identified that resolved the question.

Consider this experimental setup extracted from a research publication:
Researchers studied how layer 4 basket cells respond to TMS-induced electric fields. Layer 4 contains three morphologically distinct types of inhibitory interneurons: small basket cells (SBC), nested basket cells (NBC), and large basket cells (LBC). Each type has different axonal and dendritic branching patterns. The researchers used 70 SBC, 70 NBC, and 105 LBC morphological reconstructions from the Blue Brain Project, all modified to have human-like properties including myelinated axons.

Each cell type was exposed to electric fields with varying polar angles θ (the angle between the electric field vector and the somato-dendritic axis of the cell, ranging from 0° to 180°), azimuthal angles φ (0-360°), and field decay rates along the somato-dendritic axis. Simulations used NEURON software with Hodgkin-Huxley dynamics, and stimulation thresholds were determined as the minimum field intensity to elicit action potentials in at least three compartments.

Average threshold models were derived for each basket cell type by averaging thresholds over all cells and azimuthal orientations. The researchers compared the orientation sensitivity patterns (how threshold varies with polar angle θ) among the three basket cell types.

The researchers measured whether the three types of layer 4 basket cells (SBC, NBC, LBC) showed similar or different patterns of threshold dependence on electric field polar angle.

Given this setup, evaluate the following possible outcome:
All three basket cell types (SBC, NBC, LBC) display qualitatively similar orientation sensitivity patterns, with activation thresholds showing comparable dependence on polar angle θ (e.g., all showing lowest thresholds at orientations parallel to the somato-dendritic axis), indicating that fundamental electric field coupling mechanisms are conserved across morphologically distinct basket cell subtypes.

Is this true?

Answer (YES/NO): YES